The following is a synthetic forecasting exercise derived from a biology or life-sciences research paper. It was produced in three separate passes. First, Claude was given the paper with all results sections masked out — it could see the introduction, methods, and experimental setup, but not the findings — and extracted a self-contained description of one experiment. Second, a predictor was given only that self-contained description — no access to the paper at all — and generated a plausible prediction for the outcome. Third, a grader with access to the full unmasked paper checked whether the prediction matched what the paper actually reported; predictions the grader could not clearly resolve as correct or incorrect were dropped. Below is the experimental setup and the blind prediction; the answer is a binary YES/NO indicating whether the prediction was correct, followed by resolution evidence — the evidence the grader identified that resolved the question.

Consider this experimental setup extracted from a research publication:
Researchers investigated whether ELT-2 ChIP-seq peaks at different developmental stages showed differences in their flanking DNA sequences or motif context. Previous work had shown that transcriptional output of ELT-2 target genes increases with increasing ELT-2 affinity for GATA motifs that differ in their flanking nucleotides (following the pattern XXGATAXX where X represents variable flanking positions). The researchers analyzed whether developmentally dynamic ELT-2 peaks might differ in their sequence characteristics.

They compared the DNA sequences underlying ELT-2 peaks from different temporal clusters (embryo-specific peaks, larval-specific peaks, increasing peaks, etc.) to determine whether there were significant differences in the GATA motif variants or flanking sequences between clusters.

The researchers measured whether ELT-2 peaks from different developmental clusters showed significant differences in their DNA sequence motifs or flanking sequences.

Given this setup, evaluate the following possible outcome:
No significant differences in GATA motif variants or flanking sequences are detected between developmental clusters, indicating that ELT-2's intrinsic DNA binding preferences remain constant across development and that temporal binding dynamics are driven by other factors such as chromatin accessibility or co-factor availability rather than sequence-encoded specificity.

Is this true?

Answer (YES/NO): YES